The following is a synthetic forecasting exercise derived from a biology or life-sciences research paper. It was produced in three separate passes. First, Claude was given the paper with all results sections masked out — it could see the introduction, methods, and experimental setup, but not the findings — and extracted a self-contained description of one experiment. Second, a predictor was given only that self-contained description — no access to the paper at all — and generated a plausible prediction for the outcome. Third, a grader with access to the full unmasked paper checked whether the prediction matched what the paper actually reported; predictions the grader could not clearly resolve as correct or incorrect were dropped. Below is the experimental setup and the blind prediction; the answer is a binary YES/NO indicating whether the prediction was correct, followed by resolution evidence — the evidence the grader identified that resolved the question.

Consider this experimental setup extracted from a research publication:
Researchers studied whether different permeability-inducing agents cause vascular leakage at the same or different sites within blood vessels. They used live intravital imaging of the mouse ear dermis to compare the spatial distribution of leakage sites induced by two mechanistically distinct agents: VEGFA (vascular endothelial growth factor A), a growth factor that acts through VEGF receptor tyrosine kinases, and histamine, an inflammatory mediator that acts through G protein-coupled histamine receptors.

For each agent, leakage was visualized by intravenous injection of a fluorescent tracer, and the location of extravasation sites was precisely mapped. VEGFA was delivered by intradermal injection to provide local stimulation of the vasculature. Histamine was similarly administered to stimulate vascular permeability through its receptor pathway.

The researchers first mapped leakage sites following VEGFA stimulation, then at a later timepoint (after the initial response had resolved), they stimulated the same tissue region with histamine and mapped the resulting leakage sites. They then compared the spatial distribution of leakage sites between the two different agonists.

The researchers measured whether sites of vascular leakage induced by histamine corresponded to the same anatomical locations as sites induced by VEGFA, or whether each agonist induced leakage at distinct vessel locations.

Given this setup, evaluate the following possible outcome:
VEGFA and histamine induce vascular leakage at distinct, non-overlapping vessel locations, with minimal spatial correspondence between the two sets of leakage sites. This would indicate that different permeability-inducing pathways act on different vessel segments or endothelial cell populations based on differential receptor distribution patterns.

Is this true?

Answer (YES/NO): NO